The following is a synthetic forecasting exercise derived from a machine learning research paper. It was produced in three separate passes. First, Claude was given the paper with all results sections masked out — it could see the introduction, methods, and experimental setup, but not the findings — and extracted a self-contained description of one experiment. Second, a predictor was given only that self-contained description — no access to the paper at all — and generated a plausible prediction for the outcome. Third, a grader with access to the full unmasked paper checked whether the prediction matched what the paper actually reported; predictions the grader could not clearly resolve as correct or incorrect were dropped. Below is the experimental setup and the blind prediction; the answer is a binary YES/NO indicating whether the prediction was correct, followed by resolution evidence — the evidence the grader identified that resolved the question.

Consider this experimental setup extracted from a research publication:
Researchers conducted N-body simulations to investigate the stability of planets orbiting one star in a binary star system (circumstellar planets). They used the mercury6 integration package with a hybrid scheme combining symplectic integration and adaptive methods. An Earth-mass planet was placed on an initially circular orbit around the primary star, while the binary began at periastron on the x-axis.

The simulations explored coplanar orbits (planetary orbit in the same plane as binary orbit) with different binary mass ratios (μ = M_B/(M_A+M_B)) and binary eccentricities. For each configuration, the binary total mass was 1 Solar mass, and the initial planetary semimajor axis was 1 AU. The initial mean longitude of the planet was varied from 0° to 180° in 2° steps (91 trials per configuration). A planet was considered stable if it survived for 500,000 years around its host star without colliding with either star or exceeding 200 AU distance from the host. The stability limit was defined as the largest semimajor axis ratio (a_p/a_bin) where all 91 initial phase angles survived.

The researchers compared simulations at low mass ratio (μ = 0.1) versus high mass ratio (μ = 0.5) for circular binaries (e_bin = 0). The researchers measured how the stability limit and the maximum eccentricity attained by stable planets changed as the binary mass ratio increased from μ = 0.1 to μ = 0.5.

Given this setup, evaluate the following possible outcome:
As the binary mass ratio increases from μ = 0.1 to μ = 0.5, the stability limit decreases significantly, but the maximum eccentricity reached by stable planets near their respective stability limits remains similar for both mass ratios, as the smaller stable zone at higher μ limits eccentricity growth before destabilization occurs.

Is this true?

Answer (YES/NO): NO